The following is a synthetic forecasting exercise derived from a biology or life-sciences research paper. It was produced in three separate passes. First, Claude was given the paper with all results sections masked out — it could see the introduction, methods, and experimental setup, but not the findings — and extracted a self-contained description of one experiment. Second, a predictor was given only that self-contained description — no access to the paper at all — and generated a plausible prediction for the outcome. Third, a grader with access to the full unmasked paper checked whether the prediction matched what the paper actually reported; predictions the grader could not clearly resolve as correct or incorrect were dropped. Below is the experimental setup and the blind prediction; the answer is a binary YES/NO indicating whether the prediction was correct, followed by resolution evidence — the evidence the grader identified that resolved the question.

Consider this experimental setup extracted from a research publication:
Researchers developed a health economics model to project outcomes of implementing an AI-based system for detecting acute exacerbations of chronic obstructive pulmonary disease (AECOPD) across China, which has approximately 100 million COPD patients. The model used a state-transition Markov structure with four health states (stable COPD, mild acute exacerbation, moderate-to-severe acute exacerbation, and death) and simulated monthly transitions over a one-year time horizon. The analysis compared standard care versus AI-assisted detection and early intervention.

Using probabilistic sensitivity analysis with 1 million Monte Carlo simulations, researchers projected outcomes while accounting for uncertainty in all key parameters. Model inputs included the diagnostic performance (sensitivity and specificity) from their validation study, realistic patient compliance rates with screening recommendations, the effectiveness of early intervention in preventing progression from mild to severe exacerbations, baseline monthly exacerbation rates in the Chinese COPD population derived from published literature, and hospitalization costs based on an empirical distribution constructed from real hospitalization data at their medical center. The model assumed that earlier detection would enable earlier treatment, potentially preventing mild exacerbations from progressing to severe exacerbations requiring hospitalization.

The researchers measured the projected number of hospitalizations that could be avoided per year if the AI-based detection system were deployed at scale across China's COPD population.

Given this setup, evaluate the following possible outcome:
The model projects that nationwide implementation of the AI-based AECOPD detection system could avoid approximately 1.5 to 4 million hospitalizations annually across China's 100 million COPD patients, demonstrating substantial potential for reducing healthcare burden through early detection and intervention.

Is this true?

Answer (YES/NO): YES